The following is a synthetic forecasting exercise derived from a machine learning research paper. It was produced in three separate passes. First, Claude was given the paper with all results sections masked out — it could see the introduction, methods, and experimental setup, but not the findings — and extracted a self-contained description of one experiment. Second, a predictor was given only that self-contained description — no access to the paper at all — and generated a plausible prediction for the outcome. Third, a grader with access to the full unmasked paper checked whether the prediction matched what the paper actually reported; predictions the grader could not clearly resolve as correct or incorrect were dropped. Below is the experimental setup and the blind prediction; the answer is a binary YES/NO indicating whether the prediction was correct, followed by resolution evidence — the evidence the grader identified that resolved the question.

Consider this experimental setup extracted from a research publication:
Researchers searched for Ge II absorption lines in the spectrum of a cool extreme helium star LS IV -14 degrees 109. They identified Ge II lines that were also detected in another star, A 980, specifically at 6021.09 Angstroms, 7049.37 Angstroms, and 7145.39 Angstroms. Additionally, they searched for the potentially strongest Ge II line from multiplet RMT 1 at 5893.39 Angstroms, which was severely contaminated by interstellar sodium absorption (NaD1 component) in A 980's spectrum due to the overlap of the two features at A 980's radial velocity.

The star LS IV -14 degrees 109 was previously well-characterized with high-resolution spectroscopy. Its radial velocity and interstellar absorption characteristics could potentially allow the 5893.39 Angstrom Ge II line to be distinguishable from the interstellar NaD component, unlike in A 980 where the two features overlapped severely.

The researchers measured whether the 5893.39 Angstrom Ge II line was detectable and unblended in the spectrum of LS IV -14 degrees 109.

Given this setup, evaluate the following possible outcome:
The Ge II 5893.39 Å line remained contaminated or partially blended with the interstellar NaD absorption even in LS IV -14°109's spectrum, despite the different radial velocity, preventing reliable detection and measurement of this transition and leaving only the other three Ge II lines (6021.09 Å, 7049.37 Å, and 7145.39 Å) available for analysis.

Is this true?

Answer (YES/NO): NO